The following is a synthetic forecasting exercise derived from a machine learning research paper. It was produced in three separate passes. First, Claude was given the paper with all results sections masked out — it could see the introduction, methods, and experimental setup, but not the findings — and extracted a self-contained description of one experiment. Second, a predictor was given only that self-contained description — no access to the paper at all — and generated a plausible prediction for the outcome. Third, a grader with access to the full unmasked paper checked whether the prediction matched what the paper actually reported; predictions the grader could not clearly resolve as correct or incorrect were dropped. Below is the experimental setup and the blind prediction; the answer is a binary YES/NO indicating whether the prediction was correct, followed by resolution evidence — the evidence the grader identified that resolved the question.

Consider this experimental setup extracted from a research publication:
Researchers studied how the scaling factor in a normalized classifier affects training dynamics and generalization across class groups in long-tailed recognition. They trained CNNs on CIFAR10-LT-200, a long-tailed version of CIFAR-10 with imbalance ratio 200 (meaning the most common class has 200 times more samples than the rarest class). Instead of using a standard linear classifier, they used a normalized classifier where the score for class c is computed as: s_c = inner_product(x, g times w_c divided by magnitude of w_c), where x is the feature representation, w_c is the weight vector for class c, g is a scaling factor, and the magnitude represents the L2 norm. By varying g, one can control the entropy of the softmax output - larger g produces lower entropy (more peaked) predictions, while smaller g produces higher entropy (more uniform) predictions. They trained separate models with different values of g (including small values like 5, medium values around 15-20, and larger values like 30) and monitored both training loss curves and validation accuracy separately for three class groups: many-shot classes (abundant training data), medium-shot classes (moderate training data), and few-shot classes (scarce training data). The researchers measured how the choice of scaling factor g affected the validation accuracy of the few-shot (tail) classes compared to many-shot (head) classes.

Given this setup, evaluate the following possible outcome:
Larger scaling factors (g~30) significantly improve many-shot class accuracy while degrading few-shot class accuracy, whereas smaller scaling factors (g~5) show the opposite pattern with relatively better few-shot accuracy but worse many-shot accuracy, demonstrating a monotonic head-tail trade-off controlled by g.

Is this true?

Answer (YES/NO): NO